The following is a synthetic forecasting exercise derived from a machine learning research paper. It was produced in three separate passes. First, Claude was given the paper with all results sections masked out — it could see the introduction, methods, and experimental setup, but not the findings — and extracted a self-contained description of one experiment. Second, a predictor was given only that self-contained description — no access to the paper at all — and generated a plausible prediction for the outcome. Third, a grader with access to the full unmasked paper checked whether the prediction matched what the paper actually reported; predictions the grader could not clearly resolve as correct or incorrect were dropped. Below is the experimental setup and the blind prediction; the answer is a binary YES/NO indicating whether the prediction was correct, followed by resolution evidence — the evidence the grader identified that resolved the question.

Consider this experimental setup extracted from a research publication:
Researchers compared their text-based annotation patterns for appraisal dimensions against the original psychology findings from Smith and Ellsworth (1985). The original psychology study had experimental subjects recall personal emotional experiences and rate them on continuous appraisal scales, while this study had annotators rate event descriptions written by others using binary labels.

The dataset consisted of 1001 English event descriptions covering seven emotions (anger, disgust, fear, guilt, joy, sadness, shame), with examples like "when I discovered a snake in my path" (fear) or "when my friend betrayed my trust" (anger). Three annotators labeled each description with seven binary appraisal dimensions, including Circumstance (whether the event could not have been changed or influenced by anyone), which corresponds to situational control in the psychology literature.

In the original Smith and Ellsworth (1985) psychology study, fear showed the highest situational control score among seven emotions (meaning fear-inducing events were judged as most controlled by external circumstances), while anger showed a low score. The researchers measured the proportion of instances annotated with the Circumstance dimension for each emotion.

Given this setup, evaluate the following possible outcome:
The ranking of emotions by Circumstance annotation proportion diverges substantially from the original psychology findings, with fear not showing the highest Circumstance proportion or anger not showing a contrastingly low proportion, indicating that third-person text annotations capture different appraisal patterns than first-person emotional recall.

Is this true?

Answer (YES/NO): NO